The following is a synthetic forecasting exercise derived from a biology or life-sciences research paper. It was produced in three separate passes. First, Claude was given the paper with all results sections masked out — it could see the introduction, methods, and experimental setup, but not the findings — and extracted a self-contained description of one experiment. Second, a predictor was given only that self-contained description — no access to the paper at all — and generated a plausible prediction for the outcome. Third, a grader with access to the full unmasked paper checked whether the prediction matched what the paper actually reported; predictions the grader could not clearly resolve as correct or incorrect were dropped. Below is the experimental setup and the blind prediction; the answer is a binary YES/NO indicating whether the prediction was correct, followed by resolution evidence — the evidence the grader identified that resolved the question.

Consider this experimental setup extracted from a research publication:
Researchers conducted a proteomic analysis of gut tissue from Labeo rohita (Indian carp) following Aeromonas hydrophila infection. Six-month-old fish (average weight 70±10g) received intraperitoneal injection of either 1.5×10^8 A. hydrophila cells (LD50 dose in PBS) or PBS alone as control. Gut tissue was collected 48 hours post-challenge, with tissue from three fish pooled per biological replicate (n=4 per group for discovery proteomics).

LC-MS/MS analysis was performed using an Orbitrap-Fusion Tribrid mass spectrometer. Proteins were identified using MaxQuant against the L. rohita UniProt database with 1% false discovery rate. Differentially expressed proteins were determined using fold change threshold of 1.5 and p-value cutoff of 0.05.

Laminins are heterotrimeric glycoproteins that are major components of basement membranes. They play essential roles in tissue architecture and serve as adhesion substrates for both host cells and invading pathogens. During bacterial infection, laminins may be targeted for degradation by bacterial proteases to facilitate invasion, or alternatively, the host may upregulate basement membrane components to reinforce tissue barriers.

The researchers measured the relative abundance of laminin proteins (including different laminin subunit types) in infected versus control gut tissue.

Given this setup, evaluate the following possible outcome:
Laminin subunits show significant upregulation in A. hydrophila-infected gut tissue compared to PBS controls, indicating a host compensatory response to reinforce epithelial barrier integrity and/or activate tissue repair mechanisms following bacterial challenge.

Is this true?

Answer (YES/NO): YES